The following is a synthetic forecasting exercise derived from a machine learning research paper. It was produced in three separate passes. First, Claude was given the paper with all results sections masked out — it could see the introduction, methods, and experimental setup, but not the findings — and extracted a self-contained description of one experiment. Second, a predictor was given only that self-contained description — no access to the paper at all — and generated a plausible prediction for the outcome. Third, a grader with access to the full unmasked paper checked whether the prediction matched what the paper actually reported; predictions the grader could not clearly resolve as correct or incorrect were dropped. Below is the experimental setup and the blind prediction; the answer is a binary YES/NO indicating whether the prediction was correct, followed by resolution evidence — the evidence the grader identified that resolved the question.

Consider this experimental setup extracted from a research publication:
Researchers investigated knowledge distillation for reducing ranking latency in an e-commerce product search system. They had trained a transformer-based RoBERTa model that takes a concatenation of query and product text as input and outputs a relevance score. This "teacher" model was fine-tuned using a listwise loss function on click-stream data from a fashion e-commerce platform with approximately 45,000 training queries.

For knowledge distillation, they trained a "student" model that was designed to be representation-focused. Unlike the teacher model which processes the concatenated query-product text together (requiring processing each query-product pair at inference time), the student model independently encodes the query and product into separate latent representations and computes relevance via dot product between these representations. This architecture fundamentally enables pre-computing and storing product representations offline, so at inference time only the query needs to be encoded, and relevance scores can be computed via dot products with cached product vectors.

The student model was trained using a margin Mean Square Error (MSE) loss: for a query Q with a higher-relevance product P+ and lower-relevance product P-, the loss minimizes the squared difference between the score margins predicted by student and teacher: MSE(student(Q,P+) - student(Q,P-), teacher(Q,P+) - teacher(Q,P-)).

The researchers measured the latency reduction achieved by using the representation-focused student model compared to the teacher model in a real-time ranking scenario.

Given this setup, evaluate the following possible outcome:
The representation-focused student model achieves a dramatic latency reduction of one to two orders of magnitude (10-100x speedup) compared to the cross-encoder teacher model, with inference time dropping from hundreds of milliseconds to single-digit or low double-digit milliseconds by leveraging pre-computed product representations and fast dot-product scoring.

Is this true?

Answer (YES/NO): YES